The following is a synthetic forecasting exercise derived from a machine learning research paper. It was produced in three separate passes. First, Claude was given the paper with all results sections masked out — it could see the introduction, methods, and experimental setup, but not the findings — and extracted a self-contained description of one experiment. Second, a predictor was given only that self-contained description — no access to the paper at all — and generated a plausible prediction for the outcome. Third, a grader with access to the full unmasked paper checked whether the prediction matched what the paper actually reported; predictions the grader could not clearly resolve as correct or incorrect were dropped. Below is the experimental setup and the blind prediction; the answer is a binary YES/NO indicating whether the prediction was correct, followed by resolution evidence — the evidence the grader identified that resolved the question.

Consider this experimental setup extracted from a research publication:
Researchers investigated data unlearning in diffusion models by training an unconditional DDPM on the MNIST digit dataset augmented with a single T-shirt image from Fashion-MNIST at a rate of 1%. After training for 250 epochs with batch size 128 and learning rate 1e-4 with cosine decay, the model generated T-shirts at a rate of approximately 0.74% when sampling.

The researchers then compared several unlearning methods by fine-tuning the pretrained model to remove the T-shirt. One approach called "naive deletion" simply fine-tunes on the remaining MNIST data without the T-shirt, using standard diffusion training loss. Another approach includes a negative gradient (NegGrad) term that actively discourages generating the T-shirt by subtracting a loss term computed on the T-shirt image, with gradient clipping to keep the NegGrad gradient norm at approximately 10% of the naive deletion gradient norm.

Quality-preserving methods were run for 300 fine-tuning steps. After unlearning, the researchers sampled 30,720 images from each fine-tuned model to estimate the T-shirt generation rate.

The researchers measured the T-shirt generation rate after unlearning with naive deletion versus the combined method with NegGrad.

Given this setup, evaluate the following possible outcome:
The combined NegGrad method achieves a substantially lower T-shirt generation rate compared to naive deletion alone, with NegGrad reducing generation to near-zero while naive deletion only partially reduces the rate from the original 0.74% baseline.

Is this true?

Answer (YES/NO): NO